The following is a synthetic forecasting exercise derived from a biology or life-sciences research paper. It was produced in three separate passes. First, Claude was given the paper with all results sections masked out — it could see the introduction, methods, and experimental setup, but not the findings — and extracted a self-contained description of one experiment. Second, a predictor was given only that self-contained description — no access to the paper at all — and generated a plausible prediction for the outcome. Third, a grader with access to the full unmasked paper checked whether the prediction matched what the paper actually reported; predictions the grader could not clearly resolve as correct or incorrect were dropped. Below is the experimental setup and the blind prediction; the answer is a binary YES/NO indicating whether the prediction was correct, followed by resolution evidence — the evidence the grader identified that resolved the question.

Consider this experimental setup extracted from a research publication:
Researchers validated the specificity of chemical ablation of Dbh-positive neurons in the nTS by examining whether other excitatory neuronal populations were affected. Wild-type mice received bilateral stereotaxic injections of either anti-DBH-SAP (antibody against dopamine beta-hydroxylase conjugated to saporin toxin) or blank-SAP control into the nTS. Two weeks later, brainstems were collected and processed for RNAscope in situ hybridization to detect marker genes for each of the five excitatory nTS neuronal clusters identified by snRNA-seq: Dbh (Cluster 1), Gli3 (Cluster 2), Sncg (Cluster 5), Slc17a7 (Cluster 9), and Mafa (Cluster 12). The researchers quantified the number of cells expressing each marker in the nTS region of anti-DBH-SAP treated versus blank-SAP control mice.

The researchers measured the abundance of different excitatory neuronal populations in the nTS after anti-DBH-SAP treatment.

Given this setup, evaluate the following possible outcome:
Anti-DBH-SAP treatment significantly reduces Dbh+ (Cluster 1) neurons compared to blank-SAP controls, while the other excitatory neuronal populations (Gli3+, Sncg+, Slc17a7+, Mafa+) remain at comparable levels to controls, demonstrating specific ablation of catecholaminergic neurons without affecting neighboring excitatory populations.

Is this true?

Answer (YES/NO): YES